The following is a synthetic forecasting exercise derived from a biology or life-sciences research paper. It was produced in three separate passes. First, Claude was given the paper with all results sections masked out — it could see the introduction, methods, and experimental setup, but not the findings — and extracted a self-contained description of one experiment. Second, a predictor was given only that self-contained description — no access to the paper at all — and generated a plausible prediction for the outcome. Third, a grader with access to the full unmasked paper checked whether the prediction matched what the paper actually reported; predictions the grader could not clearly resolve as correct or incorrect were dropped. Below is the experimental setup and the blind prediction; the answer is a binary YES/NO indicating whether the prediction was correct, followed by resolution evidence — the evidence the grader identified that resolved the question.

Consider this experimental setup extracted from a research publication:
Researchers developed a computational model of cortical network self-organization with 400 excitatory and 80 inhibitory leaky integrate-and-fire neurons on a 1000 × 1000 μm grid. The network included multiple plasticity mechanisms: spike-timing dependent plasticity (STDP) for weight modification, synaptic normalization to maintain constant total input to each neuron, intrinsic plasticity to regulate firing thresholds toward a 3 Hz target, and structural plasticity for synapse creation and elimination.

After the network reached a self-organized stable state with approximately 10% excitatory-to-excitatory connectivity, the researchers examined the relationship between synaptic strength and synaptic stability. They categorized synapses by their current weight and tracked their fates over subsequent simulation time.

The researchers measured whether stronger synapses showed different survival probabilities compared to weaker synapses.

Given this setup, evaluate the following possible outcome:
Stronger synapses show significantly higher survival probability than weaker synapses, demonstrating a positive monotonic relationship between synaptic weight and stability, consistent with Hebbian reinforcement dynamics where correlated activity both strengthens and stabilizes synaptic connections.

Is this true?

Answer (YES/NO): YES